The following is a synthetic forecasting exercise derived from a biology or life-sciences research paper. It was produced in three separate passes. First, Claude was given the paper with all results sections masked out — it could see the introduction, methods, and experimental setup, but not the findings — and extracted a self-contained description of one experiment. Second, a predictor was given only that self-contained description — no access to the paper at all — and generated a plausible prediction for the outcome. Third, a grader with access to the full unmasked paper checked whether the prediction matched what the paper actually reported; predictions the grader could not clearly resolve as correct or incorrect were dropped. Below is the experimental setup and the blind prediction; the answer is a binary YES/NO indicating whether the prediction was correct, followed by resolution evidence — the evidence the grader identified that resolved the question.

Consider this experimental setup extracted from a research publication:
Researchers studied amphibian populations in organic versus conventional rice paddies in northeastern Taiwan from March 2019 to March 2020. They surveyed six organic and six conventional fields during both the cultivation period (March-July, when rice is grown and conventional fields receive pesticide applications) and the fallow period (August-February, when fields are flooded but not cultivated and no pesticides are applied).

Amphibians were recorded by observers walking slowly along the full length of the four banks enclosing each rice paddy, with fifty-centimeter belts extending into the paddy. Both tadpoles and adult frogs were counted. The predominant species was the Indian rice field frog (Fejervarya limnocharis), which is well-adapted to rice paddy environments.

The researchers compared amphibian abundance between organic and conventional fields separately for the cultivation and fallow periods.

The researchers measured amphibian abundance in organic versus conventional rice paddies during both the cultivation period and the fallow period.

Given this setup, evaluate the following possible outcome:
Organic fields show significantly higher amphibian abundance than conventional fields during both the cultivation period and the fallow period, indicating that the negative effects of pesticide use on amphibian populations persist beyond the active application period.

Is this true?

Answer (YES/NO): NO